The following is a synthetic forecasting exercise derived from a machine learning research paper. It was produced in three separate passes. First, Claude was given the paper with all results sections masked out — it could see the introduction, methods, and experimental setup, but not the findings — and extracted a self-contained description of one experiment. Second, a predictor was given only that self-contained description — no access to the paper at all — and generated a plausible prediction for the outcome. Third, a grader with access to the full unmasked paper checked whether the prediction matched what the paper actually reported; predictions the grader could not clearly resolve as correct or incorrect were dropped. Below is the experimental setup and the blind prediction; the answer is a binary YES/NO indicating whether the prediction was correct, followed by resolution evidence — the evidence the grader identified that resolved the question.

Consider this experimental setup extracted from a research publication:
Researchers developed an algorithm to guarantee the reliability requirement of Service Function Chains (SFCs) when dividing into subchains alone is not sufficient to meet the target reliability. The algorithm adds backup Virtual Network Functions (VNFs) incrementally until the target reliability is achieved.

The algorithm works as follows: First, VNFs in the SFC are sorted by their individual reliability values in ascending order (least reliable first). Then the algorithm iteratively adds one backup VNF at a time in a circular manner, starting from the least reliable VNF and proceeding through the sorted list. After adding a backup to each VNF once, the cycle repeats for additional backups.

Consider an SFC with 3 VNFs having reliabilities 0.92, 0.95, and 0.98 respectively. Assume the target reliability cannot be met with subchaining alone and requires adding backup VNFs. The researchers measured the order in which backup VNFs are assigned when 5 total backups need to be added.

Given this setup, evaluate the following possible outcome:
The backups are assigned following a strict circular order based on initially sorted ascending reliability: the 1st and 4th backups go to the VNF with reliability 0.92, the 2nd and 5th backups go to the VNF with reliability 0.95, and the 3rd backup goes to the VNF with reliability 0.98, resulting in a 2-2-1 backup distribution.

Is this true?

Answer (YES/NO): YES